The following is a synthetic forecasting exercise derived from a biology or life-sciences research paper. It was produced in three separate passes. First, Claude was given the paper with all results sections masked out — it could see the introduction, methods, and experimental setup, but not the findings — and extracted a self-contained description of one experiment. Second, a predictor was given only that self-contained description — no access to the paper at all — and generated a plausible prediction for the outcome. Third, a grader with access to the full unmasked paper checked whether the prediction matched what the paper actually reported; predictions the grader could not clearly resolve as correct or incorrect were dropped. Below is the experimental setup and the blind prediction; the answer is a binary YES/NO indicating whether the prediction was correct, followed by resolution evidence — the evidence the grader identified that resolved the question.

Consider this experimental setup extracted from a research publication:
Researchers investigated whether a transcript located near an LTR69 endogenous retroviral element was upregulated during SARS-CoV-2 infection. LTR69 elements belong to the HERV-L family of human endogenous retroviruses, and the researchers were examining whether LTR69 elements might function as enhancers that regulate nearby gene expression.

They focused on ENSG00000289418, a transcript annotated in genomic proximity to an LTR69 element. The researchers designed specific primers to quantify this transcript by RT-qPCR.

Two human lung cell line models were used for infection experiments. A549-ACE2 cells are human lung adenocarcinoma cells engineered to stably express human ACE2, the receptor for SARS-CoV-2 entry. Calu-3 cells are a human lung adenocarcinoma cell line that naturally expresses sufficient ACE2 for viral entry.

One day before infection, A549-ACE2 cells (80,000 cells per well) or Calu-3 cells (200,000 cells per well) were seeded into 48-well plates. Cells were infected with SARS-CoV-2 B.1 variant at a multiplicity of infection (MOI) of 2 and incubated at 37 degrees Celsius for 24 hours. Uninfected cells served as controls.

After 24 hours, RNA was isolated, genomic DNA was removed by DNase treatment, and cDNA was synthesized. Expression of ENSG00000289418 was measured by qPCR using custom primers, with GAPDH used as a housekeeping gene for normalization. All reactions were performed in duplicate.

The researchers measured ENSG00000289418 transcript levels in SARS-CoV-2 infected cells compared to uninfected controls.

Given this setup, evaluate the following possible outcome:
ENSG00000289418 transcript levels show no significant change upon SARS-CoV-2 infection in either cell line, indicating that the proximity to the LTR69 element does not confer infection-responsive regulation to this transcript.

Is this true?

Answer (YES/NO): NO